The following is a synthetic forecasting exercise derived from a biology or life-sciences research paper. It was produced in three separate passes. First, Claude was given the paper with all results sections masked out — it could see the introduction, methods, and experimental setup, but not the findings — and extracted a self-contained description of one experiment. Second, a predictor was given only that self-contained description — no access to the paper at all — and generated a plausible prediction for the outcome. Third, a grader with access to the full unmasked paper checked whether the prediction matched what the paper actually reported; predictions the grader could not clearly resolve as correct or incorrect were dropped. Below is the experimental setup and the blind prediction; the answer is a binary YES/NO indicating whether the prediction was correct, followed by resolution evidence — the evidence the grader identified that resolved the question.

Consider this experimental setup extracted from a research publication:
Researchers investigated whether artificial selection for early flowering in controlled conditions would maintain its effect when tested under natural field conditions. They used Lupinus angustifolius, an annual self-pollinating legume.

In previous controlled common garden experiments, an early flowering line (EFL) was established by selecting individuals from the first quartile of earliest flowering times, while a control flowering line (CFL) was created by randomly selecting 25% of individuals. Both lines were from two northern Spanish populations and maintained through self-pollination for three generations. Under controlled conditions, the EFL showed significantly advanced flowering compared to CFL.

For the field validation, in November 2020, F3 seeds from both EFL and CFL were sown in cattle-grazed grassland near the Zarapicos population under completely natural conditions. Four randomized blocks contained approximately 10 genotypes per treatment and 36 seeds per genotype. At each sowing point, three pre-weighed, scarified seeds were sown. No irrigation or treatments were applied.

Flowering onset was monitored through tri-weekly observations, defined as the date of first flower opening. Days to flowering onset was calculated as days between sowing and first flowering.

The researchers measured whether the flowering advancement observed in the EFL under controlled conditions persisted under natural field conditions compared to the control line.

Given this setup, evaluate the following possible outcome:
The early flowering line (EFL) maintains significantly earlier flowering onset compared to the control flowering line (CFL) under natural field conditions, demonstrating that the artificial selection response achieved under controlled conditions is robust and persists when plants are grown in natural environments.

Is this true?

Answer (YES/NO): NO